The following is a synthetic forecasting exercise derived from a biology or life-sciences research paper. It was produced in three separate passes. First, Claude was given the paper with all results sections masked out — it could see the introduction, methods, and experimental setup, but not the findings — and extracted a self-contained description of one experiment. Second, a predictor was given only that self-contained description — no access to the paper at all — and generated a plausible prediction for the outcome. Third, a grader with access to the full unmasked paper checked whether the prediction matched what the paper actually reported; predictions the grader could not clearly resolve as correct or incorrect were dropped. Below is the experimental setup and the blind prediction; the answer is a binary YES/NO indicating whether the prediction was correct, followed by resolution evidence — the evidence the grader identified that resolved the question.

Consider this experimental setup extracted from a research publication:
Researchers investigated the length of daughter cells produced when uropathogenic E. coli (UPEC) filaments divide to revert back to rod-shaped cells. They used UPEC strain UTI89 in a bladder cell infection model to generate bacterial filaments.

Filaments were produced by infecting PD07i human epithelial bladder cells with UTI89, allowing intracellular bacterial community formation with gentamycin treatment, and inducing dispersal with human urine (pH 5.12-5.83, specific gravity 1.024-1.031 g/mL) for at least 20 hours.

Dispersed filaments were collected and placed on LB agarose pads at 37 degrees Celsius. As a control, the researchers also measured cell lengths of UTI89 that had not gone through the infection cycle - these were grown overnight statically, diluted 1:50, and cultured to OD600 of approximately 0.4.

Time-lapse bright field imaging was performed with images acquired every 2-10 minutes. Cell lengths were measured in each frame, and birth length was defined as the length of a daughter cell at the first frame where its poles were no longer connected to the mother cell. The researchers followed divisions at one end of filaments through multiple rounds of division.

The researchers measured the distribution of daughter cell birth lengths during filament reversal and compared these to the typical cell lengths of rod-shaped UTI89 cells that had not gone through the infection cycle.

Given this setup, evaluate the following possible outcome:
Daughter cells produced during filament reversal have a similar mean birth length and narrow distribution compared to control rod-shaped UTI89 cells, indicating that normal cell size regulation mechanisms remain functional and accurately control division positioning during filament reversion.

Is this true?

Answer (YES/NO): NO